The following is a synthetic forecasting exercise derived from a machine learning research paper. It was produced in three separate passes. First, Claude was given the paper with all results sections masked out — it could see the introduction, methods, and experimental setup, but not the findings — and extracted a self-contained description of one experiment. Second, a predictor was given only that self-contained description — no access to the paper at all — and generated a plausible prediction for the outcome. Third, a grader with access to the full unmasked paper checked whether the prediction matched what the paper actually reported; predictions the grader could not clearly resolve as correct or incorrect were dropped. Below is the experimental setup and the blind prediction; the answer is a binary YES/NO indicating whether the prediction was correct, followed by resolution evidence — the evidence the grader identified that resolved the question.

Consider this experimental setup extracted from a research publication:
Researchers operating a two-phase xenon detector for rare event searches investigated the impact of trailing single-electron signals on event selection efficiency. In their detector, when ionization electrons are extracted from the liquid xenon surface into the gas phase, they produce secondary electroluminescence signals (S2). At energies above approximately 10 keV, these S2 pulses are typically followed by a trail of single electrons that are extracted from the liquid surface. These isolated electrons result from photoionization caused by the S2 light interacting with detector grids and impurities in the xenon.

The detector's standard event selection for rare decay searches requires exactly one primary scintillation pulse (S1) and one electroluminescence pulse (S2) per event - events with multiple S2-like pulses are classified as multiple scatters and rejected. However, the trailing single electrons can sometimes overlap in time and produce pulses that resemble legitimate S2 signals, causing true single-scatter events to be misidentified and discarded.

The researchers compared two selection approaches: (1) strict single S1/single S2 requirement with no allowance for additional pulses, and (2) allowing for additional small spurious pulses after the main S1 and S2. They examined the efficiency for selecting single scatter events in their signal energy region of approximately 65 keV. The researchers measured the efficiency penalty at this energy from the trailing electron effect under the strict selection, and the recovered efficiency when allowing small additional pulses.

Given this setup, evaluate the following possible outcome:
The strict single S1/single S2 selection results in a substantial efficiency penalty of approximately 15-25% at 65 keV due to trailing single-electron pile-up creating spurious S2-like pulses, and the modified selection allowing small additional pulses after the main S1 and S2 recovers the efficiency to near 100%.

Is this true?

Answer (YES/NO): YES